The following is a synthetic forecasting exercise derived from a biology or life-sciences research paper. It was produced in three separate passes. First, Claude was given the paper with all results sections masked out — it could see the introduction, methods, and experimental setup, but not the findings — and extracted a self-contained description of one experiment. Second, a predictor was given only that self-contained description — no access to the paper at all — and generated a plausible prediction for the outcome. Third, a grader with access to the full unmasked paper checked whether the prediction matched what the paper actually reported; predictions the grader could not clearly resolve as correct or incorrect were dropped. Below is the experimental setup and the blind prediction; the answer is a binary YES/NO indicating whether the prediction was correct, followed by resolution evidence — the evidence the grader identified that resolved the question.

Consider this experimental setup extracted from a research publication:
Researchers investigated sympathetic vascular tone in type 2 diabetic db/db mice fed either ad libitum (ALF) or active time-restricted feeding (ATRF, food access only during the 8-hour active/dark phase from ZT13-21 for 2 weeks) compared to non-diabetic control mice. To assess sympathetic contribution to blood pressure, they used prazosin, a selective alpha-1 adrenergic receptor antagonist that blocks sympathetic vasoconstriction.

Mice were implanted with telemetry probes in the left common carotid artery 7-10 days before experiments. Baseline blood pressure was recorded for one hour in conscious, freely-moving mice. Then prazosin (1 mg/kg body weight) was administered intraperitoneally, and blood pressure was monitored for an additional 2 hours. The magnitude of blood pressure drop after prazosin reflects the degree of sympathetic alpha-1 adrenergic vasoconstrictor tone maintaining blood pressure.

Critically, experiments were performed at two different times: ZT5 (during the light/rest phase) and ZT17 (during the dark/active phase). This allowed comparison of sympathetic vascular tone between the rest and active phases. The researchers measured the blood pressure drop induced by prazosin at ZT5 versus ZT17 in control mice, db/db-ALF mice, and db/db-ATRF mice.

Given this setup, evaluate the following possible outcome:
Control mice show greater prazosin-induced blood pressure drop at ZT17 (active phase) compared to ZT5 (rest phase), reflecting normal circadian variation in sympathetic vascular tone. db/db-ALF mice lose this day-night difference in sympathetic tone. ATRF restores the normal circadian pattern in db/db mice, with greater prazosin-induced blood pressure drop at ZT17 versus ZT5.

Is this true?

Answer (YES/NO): YES